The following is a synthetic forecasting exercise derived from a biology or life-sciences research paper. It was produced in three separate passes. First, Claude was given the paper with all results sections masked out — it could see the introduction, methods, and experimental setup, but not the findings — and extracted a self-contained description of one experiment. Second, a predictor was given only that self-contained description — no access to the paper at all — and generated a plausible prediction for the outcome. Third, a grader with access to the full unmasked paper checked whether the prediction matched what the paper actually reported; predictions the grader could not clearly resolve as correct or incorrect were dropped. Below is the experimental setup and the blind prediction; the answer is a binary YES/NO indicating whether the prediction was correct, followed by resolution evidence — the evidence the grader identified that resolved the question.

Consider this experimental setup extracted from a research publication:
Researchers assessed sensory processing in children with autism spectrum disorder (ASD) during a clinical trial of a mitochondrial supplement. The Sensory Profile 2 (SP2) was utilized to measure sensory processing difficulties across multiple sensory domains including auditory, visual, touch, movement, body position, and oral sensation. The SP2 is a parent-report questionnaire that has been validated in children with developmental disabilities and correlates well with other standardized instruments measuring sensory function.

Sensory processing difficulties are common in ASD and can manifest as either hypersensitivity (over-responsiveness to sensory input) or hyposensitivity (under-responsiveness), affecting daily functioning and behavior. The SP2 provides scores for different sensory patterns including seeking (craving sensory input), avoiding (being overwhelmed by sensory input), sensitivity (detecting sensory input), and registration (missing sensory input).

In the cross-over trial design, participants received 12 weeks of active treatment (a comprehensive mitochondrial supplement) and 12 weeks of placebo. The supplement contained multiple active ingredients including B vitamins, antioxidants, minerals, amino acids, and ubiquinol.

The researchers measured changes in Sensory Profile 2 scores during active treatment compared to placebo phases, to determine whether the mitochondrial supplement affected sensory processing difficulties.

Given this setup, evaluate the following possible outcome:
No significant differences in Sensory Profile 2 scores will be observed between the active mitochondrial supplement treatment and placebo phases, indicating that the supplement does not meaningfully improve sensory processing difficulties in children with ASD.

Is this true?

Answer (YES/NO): YES